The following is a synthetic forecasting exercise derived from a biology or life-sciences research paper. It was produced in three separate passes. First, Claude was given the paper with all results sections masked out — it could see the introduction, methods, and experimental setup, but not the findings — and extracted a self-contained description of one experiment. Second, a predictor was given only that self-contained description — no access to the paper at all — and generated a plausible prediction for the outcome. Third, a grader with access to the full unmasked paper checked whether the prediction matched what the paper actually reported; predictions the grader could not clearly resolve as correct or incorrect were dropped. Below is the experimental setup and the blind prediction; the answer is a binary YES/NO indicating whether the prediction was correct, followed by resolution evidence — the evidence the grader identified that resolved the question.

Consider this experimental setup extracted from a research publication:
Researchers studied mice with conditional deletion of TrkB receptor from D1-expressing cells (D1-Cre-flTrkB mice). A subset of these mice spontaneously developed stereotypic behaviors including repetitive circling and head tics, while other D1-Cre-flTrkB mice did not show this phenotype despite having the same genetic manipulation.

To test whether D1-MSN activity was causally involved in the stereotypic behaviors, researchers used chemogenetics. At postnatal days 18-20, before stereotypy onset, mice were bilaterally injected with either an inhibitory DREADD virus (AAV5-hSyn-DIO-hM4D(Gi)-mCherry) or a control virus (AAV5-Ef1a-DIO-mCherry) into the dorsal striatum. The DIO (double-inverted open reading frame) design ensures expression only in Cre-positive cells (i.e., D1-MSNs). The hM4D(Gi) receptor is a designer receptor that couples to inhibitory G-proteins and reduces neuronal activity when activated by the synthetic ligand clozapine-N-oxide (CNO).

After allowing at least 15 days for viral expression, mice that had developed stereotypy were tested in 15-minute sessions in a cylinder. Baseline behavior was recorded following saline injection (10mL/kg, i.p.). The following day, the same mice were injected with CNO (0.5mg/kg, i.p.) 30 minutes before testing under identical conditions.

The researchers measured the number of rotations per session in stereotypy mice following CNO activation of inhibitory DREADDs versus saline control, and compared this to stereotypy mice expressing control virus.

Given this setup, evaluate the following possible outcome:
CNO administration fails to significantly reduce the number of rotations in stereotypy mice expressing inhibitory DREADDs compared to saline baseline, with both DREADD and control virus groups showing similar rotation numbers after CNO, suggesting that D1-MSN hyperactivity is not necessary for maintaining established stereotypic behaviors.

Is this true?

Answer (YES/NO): NO